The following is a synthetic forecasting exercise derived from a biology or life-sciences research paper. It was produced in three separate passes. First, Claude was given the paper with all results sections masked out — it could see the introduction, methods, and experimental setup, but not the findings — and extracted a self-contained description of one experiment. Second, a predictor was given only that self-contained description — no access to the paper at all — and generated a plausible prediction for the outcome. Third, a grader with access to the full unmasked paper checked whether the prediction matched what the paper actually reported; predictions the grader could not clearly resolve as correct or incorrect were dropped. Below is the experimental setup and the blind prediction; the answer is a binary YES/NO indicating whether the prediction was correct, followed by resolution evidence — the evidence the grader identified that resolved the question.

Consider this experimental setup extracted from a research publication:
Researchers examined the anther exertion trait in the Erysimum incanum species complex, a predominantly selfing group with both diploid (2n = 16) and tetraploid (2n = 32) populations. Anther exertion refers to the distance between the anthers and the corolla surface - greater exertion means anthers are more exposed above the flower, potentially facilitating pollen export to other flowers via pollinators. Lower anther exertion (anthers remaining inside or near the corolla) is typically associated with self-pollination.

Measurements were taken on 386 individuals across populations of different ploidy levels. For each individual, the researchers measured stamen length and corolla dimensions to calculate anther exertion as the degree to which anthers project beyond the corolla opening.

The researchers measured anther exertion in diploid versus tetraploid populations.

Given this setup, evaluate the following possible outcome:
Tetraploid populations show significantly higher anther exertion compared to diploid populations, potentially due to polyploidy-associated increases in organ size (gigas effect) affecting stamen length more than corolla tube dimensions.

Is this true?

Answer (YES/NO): YES